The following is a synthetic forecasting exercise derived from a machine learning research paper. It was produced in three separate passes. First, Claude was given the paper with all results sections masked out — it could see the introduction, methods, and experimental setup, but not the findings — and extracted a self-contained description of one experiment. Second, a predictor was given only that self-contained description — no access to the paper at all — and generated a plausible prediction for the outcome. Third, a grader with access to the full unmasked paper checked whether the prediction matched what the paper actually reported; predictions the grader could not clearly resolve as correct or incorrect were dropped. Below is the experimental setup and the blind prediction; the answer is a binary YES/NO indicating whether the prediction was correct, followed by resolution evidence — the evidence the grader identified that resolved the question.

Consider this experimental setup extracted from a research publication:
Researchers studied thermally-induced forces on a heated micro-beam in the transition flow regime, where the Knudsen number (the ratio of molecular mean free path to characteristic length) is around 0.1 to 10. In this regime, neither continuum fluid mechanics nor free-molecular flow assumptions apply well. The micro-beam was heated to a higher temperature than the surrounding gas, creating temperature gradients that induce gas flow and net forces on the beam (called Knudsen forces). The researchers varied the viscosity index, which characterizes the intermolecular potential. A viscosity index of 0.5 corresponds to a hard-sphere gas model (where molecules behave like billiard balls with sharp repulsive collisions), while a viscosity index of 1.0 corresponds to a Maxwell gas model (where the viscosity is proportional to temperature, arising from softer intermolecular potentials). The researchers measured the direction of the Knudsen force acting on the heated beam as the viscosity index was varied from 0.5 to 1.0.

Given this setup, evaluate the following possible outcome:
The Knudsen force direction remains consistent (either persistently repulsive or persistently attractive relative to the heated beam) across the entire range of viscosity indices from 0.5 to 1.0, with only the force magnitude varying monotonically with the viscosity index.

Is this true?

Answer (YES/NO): NO